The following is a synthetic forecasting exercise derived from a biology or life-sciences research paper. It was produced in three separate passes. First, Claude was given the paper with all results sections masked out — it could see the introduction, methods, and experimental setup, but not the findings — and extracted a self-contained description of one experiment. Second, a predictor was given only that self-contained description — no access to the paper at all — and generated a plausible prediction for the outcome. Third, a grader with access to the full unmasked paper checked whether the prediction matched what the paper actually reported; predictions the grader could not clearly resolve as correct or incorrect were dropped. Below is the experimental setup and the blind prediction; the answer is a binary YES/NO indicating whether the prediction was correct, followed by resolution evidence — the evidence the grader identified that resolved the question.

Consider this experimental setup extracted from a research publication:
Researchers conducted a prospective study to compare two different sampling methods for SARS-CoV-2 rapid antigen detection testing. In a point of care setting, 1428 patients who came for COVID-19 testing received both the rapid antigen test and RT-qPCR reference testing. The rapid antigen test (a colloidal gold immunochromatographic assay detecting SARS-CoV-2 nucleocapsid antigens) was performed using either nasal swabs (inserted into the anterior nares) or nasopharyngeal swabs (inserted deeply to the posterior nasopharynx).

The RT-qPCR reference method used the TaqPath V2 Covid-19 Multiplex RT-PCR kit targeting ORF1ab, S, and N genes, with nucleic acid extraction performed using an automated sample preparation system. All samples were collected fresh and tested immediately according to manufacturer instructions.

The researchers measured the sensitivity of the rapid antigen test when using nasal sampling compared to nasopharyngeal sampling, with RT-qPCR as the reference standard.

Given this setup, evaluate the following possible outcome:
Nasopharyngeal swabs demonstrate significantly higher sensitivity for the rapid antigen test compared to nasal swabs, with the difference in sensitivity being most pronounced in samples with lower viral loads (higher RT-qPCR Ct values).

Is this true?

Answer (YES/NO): NO